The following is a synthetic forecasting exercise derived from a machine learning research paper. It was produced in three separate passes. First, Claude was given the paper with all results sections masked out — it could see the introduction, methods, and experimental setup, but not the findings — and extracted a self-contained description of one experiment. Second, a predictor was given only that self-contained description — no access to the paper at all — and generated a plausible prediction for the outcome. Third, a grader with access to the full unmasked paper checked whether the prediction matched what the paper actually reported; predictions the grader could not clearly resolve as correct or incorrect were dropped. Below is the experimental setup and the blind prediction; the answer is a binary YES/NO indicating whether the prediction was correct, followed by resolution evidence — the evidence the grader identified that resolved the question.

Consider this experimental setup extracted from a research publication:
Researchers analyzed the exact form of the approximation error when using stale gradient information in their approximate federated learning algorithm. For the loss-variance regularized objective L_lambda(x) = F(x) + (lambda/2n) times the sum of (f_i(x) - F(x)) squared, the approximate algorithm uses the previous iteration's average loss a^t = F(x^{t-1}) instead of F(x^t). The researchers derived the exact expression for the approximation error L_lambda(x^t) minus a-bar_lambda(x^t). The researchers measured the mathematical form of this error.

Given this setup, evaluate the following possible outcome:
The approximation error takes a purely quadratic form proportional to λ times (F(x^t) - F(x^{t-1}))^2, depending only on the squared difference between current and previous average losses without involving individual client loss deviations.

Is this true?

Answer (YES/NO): YES